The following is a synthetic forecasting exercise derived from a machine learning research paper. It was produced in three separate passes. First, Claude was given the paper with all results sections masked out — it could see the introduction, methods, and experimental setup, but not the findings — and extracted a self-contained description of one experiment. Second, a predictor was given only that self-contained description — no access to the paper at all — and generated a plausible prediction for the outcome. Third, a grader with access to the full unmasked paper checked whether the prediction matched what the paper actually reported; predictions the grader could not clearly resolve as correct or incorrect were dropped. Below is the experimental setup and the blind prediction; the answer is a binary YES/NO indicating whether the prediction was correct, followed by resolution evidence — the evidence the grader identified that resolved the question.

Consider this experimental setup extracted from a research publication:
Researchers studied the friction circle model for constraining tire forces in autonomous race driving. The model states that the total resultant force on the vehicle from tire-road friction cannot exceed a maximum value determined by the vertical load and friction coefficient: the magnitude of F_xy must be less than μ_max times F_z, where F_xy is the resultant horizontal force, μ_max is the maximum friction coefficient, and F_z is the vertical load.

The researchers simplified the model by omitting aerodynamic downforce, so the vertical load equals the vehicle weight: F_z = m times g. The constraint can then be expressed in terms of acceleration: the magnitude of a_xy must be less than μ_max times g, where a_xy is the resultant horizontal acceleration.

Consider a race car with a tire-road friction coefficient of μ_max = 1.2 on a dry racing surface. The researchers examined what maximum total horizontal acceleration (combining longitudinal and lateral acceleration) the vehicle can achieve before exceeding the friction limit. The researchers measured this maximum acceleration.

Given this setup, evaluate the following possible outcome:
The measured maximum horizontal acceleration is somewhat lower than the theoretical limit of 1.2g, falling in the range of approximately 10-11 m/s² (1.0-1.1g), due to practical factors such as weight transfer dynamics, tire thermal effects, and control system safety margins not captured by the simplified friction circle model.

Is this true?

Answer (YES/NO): NO